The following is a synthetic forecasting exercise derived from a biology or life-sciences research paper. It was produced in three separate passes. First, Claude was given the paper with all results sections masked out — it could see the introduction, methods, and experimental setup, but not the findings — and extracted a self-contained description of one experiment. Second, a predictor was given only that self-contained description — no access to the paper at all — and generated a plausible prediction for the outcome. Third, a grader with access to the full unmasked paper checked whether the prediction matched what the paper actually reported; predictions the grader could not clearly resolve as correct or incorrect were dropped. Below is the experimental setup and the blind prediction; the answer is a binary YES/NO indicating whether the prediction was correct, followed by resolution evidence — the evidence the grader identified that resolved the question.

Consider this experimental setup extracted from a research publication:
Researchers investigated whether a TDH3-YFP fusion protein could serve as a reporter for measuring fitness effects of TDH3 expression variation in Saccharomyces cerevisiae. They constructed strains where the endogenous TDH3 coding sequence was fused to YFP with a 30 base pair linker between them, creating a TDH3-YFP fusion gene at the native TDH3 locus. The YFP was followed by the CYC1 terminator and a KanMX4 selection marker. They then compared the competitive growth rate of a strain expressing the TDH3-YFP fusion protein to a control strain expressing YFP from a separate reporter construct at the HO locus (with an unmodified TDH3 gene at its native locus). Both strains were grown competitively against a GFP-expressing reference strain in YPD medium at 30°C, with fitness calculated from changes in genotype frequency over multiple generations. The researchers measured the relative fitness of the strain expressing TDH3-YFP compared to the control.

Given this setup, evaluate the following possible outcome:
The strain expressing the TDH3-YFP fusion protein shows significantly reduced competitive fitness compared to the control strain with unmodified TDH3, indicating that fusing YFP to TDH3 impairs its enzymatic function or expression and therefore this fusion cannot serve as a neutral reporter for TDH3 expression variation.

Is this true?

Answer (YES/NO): YES